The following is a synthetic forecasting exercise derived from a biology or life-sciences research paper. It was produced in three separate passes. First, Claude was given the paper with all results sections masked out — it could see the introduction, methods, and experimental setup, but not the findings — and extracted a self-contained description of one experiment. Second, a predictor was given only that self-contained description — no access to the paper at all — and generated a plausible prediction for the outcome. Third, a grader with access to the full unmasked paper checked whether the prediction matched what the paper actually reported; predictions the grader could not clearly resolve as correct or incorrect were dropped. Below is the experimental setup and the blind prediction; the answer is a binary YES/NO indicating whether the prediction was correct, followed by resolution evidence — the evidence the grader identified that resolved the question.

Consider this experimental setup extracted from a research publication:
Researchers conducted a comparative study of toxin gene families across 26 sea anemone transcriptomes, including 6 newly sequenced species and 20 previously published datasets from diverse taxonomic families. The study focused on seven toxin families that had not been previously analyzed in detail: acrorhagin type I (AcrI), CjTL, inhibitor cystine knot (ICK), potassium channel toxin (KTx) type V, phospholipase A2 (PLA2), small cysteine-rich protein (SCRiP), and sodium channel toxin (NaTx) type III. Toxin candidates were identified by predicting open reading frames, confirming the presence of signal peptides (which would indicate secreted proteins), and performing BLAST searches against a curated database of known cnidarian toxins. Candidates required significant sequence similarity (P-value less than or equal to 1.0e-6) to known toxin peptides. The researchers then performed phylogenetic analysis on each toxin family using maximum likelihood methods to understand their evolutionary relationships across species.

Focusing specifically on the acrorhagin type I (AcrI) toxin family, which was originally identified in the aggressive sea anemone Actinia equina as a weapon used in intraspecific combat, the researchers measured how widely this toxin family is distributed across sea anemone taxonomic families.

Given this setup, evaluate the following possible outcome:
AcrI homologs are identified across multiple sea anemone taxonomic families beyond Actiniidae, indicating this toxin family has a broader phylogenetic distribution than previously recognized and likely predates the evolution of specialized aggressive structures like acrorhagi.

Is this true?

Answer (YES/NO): YES